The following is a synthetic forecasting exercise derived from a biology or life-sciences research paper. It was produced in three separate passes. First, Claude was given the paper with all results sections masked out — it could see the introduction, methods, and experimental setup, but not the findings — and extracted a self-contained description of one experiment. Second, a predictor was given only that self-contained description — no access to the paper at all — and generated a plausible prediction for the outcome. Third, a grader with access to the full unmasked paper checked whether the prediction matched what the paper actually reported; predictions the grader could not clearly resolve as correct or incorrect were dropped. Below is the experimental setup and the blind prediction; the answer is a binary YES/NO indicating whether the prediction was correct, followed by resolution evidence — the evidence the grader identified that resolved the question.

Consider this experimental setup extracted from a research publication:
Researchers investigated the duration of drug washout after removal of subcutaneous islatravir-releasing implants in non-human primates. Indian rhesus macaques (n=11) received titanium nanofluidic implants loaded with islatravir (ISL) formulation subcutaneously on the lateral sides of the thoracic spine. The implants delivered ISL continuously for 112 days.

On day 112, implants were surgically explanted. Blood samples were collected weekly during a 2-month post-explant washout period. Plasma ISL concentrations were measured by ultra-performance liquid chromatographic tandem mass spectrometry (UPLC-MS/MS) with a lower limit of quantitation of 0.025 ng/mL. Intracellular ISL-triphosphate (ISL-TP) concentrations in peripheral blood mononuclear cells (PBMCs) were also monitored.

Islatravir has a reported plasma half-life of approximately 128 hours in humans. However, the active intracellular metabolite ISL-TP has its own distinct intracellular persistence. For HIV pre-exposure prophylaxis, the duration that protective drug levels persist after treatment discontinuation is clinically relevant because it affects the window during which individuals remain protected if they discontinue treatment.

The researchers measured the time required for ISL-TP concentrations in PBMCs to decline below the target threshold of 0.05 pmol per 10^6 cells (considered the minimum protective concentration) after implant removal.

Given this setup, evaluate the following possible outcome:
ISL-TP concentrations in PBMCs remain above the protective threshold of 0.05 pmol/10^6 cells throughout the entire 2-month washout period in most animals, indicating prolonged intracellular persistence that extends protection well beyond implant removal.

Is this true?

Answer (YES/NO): NO